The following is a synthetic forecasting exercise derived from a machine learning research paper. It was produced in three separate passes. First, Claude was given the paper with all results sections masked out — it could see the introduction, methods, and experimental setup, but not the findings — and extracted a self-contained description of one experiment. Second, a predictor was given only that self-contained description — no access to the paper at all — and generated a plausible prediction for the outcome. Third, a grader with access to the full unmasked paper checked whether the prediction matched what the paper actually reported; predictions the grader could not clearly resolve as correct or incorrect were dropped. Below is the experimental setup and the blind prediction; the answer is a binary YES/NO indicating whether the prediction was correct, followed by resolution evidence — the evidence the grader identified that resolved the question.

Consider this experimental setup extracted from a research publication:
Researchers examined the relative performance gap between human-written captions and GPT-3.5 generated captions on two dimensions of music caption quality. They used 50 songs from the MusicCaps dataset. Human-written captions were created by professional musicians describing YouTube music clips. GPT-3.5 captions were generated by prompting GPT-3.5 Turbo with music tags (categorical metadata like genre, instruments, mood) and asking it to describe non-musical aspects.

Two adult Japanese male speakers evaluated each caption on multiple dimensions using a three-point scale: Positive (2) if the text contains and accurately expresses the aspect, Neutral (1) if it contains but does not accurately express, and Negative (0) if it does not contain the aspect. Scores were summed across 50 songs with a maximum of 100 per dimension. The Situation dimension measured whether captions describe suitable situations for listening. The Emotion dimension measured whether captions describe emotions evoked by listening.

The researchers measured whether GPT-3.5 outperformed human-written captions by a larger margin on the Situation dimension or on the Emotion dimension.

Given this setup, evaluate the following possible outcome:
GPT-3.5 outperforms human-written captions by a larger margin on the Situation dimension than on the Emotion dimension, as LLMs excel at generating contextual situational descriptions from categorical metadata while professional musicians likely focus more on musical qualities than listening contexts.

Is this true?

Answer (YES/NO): NO